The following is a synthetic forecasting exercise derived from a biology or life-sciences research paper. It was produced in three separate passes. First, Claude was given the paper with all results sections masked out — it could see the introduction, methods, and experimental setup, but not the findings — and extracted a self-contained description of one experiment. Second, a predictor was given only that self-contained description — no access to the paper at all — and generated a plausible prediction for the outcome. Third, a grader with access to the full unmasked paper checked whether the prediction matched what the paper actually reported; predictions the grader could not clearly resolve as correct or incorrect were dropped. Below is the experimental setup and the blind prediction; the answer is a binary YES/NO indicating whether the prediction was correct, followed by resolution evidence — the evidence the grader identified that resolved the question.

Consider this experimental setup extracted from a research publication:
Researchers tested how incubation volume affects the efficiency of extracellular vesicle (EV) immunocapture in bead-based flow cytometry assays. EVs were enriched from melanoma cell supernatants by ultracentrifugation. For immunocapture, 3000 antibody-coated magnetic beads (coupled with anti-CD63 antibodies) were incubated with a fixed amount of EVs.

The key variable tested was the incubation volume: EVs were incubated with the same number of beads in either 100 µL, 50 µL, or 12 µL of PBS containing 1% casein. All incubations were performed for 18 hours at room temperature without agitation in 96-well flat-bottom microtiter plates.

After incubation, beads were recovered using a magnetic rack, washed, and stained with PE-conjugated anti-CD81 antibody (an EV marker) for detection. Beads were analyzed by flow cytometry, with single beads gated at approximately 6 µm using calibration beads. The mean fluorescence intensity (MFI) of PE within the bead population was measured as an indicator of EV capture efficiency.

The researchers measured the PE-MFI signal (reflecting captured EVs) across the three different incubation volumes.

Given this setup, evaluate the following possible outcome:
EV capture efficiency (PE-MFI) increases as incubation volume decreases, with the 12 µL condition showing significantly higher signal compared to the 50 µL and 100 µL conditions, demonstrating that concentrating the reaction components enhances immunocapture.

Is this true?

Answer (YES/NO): YES